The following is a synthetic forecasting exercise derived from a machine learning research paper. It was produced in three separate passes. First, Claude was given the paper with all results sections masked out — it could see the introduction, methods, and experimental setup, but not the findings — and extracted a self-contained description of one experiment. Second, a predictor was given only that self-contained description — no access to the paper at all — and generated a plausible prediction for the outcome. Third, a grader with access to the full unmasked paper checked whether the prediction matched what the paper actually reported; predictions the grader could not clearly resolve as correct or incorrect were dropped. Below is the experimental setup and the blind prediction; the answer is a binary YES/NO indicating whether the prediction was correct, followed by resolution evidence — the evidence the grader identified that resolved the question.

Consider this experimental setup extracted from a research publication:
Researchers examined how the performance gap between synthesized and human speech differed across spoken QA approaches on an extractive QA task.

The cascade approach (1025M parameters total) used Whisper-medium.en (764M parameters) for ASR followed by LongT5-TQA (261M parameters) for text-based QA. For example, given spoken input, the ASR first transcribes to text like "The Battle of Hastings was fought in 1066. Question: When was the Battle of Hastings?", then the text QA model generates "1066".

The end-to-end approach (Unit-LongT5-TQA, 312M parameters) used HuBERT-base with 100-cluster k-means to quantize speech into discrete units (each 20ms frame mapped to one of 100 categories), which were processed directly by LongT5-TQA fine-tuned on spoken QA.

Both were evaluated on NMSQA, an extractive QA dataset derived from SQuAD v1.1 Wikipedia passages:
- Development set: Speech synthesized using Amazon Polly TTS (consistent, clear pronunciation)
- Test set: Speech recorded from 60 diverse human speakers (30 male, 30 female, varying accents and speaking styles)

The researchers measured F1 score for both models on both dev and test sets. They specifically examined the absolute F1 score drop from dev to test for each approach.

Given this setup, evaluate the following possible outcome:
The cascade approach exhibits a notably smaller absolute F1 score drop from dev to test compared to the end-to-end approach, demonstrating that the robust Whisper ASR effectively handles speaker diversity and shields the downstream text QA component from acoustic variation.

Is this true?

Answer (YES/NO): YES